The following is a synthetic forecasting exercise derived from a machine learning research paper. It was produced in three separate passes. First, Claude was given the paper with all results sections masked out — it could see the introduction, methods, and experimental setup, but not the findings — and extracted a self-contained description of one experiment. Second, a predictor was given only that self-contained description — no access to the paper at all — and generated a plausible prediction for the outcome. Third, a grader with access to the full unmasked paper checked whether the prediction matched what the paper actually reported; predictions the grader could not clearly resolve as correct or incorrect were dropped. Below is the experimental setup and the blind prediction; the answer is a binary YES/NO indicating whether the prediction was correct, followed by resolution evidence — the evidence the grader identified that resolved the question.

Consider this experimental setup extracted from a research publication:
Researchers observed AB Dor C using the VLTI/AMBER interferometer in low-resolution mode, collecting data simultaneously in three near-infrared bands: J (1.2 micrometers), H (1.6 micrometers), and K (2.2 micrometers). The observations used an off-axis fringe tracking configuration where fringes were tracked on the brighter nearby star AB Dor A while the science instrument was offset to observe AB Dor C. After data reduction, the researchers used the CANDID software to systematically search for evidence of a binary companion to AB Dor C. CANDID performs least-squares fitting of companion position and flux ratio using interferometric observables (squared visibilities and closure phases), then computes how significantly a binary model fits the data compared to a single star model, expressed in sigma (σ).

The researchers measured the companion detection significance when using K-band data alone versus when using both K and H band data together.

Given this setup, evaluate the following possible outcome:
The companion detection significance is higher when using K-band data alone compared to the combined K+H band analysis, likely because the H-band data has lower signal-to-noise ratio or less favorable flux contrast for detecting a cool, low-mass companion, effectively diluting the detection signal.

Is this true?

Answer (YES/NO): YES